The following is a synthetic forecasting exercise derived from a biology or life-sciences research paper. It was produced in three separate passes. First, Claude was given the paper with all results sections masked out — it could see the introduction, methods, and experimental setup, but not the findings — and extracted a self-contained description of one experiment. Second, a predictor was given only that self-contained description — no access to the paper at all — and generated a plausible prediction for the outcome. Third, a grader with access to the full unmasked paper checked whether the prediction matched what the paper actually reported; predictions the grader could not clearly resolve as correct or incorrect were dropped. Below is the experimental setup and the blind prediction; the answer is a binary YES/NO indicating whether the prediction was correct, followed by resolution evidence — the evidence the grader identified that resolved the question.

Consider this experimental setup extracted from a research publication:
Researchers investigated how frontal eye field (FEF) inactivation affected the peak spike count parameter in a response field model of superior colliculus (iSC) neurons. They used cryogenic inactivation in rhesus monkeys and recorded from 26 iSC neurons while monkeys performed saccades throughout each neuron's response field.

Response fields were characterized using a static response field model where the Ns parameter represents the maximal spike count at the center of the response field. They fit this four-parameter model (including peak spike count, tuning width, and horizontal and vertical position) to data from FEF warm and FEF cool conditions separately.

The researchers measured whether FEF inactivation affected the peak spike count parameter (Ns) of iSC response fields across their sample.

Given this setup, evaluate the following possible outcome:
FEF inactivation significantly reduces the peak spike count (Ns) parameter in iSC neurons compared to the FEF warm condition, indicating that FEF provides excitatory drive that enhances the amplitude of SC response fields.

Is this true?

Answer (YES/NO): YES